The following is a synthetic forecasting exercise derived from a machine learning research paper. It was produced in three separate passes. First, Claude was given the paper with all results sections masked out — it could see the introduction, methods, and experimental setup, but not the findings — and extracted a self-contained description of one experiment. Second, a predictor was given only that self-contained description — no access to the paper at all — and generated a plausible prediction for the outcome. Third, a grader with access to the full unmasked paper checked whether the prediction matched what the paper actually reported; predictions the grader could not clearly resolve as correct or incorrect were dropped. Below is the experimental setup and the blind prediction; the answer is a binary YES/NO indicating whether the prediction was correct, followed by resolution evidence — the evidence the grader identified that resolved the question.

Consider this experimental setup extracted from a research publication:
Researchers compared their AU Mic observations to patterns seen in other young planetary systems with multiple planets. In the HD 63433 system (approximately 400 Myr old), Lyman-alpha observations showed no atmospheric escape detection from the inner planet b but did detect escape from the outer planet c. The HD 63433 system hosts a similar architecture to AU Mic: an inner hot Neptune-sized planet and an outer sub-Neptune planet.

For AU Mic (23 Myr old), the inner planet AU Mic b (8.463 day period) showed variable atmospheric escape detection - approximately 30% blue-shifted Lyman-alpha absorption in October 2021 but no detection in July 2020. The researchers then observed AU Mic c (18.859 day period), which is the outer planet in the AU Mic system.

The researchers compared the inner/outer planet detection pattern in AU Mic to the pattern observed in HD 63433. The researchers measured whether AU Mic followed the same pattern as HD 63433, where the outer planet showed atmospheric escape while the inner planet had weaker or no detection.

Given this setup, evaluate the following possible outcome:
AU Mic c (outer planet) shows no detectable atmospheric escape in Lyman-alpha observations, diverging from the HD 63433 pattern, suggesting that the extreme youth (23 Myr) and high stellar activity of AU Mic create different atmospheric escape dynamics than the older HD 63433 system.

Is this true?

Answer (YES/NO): YES